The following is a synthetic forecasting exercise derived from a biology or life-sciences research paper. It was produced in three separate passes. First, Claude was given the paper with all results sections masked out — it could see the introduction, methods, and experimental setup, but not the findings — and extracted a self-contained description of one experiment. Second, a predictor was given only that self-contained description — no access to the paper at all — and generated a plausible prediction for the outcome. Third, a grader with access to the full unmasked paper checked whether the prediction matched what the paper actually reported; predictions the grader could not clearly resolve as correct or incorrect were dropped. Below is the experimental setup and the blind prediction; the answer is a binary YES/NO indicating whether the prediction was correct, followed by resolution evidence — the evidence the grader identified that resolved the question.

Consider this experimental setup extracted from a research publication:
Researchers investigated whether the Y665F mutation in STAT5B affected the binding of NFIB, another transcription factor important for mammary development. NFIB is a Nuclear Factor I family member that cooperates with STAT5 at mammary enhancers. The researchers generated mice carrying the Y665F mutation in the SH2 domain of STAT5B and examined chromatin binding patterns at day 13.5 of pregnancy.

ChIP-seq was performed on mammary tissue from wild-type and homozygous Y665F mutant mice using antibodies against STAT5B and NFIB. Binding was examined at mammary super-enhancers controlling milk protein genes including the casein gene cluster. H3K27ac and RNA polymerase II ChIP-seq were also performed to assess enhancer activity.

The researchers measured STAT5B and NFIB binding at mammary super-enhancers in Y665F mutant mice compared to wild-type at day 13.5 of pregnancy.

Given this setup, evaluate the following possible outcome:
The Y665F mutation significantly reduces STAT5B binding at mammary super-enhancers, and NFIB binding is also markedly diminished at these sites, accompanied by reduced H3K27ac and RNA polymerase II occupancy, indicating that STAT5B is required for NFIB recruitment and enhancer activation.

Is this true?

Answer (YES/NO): NO